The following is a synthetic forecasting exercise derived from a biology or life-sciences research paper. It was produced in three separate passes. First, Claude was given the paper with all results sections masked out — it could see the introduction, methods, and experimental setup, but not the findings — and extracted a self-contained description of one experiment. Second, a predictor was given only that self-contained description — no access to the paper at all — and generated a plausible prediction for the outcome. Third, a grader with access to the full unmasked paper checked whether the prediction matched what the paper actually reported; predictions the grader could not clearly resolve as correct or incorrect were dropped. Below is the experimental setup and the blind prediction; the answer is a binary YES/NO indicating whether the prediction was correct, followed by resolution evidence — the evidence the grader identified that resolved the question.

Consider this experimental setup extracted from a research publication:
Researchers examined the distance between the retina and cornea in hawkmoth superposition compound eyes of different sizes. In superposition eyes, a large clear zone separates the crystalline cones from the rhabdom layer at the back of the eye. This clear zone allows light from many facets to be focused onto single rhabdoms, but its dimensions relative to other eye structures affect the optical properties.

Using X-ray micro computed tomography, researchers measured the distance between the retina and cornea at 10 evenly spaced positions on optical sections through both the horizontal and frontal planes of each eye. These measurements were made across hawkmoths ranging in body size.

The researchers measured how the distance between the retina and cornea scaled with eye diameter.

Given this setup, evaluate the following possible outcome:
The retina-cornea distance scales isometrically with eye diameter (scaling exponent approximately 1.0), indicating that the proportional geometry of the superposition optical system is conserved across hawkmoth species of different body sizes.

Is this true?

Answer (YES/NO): NO